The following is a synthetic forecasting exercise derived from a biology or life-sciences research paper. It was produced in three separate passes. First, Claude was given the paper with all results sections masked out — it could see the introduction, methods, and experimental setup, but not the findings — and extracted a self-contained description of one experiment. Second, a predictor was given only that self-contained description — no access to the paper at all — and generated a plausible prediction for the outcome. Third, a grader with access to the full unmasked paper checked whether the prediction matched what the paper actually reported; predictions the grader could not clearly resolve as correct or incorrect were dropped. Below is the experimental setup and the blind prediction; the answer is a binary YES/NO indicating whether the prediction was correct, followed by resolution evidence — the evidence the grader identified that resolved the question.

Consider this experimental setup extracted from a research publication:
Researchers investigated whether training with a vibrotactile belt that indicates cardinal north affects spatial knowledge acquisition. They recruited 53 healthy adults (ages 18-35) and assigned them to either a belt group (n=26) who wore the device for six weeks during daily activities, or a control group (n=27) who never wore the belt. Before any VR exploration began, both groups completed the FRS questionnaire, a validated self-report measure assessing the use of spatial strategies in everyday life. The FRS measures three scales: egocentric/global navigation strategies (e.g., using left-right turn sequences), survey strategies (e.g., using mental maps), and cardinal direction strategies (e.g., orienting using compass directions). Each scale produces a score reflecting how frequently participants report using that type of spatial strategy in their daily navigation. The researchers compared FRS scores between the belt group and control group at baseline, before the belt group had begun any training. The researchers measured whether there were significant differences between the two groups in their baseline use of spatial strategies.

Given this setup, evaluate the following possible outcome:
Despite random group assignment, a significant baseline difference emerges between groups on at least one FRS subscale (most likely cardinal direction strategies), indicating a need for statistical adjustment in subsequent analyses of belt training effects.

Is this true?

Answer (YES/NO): NO